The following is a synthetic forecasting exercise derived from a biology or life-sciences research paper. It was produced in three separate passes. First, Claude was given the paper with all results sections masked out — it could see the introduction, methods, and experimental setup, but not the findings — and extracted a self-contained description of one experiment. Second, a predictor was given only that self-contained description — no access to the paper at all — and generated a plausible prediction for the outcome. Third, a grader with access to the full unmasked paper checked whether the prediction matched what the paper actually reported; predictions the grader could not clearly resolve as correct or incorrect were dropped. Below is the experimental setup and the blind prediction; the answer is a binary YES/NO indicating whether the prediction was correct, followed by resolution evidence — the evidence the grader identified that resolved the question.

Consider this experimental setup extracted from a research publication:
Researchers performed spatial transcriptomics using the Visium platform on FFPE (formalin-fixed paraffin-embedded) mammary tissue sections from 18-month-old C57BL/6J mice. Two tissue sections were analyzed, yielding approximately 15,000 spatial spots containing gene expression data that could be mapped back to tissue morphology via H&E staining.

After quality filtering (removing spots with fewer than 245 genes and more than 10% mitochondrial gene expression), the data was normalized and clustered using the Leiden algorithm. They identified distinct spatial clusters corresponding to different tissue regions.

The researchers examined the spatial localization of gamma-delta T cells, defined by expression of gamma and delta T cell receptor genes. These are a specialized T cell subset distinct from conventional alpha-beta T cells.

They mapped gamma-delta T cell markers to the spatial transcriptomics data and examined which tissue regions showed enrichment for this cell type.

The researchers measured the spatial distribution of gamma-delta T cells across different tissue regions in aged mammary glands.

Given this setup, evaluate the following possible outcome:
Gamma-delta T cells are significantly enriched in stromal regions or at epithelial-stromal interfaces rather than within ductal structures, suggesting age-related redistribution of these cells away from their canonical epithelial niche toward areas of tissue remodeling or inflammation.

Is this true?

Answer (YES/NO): NO